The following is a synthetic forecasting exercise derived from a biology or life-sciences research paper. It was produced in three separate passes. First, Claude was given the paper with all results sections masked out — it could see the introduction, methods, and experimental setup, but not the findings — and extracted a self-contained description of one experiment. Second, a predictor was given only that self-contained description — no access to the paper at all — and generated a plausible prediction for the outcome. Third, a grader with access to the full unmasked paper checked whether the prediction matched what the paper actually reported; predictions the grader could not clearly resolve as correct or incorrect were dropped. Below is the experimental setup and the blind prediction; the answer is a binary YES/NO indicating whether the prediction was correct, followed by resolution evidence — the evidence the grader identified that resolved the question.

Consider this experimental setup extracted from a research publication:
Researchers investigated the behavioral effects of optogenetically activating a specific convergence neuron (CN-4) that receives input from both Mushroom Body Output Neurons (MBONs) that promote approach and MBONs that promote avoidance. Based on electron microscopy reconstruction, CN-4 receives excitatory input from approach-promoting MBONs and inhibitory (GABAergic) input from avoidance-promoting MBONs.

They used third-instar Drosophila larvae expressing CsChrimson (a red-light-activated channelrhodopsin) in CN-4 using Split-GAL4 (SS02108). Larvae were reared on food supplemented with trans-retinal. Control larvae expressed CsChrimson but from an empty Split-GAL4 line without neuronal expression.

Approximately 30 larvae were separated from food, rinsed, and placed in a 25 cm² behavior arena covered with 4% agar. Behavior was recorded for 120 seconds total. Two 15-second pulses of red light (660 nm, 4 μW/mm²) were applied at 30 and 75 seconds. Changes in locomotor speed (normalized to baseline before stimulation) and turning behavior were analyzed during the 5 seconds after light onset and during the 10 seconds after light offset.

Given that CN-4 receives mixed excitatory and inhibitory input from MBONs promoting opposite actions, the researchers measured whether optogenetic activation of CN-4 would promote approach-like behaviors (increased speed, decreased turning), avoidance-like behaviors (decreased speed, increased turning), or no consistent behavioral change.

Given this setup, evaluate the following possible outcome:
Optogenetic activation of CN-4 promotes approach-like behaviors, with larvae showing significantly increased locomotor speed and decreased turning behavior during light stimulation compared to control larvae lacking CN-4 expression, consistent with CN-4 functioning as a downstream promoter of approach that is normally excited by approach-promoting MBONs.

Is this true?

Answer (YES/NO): YES